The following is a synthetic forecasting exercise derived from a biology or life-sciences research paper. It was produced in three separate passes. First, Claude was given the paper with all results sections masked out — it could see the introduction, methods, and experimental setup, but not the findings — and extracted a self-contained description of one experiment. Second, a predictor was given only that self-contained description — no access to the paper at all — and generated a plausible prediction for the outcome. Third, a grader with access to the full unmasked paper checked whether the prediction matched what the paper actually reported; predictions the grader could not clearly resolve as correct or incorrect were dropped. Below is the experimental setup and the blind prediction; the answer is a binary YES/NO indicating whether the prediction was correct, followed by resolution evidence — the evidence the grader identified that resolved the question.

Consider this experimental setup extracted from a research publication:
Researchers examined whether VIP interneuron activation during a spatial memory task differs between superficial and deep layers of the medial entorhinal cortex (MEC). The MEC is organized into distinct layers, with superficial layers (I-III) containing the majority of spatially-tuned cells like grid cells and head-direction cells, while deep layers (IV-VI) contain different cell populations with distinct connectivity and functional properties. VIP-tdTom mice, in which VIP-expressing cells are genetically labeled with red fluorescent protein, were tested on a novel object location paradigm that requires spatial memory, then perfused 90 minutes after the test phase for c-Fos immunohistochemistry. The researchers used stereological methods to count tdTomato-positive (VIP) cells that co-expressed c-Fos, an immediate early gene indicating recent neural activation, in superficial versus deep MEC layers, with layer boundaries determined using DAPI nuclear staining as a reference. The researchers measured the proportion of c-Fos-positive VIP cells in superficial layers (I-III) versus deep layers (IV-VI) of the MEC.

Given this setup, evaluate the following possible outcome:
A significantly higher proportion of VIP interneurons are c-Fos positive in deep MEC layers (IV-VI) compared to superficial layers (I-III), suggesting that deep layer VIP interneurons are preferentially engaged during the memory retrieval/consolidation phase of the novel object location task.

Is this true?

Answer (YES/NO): NO